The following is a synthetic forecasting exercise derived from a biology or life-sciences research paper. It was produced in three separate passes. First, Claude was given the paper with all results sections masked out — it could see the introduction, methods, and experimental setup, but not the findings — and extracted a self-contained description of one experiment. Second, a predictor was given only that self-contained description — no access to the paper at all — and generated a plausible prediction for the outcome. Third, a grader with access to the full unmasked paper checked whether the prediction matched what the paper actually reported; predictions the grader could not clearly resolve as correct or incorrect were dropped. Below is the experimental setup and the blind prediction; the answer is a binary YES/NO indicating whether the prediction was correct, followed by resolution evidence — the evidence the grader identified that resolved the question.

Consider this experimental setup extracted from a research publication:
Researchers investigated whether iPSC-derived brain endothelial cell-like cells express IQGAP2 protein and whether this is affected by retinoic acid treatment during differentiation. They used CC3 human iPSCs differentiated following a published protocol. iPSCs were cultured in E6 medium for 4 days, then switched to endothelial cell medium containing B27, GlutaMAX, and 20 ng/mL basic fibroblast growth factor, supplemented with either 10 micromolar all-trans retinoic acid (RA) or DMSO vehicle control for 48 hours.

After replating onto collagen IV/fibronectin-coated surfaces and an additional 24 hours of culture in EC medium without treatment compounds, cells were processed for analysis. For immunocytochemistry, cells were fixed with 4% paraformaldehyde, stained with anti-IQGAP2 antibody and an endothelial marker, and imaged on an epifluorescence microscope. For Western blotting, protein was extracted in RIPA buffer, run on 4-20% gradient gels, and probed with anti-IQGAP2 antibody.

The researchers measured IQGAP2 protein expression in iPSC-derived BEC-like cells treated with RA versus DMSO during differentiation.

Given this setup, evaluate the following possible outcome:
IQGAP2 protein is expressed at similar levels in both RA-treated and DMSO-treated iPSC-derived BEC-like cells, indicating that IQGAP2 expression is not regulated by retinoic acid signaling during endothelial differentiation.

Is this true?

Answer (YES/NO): NO